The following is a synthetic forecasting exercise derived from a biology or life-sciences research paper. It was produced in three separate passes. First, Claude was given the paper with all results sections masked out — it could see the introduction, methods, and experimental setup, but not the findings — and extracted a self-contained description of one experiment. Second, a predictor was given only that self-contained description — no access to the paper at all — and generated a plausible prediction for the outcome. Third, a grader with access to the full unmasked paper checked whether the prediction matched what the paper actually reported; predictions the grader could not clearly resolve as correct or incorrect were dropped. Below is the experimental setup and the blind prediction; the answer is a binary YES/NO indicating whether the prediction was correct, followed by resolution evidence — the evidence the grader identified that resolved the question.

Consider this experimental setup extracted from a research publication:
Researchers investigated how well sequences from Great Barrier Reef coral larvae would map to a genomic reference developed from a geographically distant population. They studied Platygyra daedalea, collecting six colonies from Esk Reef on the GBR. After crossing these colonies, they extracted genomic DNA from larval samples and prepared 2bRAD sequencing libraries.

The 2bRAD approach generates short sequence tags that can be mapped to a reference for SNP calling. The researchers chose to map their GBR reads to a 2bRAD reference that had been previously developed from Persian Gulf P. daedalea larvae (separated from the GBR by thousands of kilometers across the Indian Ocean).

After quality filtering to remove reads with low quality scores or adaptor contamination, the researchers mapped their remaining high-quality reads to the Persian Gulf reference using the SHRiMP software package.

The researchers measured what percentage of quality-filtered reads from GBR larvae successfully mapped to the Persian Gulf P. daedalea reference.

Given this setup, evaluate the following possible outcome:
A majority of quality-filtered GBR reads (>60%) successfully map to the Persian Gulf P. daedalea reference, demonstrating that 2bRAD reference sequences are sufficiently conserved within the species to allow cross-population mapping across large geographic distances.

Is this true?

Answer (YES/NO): YES